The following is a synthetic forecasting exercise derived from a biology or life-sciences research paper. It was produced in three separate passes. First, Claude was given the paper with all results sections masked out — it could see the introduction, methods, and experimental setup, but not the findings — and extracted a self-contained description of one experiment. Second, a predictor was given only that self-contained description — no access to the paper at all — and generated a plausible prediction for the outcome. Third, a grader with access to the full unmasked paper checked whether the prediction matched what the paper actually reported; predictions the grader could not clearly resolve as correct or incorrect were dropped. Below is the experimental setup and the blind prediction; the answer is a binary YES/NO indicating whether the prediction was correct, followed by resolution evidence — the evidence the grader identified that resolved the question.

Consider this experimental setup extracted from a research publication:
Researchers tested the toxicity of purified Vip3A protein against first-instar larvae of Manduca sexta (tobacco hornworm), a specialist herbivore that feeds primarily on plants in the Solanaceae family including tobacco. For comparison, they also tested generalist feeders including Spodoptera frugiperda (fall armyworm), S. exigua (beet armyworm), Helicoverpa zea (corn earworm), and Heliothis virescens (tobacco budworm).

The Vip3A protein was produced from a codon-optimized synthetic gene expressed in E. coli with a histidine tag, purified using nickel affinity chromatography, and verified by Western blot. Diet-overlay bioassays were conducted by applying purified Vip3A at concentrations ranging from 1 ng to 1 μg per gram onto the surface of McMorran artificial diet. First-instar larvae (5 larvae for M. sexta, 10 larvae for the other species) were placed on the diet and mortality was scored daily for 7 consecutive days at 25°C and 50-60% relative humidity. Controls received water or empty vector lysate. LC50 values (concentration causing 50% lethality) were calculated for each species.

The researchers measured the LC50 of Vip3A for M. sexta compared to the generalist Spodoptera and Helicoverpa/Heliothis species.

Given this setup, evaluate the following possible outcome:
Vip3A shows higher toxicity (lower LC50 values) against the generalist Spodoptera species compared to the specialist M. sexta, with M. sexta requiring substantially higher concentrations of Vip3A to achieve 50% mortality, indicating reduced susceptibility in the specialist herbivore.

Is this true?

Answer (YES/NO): NO